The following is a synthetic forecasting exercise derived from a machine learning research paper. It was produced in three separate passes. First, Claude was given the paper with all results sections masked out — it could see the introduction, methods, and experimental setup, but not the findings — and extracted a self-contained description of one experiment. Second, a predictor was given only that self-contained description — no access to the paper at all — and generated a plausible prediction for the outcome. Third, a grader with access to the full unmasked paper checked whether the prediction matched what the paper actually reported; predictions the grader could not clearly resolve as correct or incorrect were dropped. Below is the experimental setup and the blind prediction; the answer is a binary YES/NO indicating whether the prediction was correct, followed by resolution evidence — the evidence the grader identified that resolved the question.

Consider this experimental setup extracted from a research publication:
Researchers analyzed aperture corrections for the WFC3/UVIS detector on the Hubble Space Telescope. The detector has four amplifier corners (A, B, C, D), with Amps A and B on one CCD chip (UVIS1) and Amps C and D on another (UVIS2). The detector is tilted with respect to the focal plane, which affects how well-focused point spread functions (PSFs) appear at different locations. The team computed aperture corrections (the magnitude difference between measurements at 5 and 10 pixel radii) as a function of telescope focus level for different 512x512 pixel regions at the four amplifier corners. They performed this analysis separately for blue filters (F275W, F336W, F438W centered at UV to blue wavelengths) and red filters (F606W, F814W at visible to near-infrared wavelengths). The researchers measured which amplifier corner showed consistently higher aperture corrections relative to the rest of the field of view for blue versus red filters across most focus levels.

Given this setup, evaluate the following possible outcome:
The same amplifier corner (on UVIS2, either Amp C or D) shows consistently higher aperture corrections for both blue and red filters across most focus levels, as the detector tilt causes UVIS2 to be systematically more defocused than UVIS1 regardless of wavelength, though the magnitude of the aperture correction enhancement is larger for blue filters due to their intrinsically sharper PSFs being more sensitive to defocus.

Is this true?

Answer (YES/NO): NO